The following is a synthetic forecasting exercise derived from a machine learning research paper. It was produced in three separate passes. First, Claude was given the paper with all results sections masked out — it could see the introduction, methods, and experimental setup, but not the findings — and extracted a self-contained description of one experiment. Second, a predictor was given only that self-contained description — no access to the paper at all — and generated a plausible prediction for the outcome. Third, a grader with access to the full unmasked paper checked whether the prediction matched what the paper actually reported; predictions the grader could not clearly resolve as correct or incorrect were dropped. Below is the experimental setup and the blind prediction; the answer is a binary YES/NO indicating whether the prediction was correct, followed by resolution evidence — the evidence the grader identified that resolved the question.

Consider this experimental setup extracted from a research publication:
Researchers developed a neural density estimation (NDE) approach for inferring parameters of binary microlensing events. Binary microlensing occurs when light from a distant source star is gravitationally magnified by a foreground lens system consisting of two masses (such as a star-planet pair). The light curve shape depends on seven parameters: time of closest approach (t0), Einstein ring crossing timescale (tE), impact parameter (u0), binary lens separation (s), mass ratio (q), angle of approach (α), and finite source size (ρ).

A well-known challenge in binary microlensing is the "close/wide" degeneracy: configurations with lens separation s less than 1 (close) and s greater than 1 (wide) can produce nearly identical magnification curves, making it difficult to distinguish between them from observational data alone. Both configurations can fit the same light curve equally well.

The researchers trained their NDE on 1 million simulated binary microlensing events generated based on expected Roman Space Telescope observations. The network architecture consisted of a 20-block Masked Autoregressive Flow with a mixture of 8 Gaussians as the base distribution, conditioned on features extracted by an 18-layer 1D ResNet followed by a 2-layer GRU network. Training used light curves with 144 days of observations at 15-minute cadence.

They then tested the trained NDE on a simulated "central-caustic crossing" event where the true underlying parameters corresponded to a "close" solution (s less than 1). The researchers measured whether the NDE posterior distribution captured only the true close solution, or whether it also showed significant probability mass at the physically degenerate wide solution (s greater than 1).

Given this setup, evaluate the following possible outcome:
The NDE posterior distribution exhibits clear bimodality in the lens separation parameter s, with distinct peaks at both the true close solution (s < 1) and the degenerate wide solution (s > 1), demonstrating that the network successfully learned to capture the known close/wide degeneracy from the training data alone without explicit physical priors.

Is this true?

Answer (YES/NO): YES